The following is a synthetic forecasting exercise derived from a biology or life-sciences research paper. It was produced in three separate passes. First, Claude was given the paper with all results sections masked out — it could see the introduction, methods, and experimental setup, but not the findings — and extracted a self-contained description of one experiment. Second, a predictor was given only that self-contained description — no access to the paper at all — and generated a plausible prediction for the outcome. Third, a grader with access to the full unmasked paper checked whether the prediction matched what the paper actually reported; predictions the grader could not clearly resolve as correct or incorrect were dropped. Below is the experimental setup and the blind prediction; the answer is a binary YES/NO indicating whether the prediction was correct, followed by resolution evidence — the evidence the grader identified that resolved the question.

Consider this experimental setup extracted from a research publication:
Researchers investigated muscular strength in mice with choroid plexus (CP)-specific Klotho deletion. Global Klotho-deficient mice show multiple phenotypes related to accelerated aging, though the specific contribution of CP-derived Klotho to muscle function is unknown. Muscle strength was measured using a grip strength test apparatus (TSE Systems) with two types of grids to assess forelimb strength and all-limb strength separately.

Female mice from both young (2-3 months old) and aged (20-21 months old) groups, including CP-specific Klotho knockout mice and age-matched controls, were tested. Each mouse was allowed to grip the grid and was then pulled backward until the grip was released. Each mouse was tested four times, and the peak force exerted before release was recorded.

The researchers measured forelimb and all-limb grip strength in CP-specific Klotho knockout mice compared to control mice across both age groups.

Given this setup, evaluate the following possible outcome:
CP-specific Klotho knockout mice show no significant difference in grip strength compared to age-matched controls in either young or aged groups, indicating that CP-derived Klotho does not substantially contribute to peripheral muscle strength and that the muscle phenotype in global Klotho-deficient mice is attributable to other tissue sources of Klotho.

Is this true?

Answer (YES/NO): YES